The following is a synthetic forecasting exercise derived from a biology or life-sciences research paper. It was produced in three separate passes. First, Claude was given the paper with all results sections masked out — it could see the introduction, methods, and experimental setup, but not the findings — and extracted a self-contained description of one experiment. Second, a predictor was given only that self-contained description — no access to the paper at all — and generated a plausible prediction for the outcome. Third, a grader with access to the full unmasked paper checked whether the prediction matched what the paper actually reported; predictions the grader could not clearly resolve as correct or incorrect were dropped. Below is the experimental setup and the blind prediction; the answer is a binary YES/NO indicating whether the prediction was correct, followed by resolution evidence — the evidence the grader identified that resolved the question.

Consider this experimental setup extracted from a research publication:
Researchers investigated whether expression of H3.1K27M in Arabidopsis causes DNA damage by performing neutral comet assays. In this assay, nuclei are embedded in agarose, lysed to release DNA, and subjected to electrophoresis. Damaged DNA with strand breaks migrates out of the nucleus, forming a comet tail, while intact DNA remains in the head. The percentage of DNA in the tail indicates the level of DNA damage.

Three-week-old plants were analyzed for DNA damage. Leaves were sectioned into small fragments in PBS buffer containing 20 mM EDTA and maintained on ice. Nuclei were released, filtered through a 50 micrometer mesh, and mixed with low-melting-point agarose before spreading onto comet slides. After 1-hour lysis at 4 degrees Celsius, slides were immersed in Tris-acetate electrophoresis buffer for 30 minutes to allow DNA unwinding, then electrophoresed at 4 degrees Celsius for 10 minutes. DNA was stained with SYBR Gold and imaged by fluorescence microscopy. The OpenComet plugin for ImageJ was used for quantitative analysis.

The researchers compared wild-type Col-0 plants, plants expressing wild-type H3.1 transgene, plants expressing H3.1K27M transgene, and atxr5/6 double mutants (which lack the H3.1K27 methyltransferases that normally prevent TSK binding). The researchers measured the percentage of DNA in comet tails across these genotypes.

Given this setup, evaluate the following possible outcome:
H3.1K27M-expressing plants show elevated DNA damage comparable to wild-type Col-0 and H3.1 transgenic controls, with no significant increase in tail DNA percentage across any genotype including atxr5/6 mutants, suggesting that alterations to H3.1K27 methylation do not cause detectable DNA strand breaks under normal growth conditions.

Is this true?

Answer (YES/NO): NO